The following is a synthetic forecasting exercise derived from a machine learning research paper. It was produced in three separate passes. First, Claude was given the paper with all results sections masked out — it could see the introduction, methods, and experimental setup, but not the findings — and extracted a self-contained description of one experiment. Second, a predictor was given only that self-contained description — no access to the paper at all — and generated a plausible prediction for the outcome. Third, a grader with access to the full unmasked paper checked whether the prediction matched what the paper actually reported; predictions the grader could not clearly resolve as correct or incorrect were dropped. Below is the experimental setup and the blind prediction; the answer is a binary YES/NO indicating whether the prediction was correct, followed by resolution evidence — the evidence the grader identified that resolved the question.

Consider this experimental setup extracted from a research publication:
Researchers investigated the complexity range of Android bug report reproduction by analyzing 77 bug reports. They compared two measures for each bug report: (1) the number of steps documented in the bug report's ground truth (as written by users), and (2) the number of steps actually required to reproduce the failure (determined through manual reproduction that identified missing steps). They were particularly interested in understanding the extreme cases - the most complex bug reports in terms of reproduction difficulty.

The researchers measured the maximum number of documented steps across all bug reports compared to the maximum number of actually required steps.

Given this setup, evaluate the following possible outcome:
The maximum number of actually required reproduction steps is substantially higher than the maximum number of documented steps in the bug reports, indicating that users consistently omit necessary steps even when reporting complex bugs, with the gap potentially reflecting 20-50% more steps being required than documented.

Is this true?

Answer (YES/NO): NO